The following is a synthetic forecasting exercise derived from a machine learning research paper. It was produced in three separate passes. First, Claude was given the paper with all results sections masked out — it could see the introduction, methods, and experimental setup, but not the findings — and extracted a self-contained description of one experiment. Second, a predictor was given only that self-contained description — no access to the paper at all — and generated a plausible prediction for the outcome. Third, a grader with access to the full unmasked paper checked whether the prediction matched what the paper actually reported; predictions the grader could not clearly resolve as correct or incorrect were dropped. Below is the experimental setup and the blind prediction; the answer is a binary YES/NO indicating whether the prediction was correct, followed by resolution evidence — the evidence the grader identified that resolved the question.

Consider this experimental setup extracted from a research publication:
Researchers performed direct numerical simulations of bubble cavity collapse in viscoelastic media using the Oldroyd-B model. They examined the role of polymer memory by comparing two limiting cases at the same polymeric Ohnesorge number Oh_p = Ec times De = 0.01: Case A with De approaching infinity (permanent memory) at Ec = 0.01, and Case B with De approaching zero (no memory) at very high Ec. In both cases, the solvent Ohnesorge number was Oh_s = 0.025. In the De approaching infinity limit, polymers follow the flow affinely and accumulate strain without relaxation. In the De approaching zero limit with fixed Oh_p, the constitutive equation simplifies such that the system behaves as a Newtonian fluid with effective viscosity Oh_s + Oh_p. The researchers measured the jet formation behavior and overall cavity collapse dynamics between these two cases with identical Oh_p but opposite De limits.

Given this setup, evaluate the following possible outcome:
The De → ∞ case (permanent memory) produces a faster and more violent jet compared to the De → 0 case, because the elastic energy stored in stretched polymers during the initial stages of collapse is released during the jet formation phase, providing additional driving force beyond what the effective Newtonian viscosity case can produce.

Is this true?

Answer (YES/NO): NO